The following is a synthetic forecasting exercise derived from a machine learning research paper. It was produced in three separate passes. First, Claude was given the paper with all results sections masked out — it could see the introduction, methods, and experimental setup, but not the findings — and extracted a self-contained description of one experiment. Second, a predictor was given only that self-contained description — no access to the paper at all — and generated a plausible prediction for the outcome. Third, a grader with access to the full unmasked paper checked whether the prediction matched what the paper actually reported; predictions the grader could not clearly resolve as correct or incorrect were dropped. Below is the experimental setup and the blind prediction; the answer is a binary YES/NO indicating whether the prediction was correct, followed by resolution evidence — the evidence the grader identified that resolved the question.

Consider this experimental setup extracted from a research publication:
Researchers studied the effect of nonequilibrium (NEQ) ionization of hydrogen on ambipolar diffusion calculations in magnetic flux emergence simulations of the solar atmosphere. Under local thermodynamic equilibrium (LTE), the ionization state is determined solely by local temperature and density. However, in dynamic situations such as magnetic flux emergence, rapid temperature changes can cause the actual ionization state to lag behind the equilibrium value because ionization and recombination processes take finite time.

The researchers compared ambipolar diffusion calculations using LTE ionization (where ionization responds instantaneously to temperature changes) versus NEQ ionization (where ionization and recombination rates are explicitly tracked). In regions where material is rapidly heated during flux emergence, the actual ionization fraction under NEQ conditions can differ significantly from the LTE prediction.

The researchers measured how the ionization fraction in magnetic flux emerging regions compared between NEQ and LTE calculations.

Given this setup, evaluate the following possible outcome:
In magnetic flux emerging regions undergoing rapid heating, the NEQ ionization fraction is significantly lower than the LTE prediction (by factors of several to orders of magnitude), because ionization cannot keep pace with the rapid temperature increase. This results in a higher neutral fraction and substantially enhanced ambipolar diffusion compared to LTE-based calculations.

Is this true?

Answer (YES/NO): NO